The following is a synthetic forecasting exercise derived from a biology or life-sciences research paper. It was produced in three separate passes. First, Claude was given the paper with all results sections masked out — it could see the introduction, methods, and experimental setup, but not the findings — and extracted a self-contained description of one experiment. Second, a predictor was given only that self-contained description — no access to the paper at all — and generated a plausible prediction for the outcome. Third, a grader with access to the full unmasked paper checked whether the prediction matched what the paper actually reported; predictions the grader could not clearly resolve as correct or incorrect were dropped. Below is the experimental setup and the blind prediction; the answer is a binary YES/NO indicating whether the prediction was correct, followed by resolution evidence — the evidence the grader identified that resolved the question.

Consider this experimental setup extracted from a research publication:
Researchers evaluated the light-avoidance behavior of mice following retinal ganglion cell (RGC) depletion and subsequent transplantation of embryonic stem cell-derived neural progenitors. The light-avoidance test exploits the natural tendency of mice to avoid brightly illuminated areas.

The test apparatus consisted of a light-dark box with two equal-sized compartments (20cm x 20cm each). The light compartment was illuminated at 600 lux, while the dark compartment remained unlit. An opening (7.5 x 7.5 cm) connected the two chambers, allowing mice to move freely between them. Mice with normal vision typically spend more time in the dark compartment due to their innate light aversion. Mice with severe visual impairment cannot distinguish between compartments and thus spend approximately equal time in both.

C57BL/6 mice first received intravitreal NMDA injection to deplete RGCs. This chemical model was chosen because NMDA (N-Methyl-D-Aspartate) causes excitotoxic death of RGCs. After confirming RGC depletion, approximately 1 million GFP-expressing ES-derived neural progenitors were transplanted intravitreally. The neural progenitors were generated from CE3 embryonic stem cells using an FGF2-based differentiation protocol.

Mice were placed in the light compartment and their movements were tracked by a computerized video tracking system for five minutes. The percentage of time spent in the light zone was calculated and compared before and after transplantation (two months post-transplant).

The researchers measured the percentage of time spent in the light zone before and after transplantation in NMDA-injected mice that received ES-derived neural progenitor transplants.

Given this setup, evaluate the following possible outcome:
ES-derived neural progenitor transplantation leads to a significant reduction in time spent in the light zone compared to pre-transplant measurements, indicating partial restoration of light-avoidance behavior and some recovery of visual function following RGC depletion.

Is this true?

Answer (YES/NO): YES